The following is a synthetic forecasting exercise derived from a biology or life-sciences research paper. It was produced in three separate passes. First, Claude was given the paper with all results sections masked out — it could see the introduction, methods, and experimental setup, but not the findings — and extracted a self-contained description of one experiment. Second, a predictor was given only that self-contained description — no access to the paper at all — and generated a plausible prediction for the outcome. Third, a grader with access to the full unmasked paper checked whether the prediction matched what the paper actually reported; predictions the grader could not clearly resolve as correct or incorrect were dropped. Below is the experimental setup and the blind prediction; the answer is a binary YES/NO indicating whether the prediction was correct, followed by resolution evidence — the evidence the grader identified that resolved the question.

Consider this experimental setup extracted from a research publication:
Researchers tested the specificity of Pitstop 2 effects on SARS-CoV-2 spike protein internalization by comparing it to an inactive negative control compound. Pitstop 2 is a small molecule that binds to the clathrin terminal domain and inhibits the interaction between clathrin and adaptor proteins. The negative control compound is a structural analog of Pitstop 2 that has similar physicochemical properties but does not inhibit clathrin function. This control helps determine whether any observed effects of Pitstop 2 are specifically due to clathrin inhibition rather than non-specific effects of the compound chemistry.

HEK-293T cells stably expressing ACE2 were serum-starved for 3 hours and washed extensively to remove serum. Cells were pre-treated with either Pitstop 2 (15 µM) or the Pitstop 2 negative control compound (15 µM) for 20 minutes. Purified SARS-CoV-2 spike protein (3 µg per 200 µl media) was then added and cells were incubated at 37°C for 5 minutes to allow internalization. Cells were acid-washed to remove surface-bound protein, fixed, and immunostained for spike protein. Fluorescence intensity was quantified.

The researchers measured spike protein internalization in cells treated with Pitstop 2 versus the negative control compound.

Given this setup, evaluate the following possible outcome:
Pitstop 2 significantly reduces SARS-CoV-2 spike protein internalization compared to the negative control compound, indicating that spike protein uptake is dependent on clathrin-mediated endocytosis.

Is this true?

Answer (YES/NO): YES